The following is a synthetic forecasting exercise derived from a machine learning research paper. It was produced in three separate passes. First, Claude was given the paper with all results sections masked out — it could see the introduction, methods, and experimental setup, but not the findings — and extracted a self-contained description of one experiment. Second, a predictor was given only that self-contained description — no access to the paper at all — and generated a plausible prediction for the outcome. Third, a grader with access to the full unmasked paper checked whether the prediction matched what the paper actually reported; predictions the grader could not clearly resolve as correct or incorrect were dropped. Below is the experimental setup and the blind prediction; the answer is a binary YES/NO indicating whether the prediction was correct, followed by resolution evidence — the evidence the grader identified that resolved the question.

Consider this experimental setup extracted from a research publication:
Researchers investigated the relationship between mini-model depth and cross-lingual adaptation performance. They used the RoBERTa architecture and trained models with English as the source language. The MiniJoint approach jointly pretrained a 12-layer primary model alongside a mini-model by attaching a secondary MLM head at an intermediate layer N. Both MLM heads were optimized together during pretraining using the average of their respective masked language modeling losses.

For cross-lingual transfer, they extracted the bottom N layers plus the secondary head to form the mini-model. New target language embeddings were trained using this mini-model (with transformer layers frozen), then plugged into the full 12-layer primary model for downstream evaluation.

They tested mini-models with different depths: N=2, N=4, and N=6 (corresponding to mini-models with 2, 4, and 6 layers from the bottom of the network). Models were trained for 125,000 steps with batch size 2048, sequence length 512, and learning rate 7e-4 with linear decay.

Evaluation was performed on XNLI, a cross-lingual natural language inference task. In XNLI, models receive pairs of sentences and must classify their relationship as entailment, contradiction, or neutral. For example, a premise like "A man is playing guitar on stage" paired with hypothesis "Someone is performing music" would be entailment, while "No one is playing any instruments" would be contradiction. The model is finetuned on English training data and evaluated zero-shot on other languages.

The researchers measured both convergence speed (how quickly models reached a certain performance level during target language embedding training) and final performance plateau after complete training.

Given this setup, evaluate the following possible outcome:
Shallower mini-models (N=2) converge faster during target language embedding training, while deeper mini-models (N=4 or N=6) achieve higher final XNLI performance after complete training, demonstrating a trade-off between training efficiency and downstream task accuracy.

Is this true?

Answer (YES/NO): YES